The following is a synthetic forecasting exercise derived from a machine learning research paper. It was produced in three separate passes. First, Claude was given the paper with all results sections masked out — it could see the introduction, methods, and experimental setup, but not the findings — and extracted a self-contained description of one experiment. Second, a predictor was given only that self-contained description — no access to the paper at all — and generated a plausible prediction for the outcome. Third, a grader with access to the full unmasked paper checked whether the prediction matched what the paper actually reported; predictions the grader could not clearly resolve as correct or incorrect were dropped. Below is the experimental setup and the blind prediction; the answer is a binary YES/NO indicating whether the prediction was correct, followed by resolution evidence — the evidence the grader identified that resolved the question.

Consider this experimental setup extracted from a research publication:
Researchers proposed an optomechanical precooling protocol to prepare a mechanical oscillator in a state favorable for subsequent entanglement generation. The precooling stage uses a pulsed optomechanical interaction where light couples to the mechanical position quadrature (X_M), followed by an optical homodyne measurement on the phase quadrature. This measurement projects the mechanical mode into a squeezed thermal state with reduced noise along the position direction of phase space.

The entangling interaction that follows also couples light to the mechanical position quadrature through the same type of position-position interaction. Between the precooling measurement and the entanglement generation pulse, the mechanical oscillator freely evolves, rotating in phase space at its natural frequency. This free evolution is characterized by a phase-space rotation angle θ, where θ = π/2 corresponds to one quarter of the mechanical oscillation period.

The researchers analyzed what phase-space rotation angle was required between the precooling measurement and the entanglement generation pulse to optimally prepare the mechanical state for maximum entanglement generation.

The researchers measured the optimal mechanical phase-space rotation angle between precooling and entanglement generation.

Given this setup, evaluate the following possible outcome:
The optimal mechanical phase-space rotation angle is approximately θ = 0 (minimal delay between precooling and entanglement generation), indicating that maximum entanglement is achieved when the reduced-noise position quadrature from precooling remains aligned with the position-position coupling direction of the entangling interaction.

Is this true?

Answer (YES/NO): NO